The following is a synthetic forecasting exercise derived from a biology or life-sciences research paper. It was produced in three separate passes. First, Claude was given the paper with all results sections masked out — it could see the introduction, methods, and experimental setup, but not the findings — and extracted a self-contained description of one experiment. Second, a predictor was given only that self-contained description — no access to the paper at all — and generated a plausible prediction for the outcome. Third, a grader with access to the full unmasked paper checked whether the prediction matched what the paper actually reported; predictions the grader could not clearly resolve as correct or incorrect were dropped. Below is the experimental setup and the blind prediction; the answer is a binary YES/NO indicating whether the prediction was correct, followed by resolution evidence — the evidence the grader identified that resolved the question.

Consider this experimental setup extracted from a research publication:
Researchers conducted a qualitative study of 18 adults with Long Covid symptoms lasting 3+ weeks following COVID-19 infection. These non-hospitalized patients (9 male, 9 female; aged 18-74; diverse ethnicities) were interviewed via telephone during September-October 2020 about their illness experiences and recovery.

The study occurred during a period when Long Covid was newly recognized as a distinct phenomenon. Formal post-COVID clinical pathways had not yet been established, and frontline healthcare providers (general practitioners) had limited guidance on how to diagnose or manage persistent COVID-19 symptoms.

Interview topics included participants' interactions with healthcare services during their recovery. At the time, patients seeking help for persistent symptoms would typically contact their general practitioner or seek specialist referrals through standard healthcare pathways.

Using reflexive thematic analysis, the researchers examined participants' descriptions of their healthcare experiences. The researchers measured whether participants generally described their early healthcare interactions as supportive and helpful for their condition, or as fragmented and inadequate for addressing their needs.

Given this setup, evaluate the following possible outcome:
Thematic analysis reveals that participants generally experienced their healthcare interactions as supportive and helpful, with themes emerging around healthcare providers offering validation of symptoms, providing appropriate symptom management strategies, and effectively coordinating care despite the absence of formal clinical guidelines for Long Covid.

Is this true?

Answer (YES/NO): NO